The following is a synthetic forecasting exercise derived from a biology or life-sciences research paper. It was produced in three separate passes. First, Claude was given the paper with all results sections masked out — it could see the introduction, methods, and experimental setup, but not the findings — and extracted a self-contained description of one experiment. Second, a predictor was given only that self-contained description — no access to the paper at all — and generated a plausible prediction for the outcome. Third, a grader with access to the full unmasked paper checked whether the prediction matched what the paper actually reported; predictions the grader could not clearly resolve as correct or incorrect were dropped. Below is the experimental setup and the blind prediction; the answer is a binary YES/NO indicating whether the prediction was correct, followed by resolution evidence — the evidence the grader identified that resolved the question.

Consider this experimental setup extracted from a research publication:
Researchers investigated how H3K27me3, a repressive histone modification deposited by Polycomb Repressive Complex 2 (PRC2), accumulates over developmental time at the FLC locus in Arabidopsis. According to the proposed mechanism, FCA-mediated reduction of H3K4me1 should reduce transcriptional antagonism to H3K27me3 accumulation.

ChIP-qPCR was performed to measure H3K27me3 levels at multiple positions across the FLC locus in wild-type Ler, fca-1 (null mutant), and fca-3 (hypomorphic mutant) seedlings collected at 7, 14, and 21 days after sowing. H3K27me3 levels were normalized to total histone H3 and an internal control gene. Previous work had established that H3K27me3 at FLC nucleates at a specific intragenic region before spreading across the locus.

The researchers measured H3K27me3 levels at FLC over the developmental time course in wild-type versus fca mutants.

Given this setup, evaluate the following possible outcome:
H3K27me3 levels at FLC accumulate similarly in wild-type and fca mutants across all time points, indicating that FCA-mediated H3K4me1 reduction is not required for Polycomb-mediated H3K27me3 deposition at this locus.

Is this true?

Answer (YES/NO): NO